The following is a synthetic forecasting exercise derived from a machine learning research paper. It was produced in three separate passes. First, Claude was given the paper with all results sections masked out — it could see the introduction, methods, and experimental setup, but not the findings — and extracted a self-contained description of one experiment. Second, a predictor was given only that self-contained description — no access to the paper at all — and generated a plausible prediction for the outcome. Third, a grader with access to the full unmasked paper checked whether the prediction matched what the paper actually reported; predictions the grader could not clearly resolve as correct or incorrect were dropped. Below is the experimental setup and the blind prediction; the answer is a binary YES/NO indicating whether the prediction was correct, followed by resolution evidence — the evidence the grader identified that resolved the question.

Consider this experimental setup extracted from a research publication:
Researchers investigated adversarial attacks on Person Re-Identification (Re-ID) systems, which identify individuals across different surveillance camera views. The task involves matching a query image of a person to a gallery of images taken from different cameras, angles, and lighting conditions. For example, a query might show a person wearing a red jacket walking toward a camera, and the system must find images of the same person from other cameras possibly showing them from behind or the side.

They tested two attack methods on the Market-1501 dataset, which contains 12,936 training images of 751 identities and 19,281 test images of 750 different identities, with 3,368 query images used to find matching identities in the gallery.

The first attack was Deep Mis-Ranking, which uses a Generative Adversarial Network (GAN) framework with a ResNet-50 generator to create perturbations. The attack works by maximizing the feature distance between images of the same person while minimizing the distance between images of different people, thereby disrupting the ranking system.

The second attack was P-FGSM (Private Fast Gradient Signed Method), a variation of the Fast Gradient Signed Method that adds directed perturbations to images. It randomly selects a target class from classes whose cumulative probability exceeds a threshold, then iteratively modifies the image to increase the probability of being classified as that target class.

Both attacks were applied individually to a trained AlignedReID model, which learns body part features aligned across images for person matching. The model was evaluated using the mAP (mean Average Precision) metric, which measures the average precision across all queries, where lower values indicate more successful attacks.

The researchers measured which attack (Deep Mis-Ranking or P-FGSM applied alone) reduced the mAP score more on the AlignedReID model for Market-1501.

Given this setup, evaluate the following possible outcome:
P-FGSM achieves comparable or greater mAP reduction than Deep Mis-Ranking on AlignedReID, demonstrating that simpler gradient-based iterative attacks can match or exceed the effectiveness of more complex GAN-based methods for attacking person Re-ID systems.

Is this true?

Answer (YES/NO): NO